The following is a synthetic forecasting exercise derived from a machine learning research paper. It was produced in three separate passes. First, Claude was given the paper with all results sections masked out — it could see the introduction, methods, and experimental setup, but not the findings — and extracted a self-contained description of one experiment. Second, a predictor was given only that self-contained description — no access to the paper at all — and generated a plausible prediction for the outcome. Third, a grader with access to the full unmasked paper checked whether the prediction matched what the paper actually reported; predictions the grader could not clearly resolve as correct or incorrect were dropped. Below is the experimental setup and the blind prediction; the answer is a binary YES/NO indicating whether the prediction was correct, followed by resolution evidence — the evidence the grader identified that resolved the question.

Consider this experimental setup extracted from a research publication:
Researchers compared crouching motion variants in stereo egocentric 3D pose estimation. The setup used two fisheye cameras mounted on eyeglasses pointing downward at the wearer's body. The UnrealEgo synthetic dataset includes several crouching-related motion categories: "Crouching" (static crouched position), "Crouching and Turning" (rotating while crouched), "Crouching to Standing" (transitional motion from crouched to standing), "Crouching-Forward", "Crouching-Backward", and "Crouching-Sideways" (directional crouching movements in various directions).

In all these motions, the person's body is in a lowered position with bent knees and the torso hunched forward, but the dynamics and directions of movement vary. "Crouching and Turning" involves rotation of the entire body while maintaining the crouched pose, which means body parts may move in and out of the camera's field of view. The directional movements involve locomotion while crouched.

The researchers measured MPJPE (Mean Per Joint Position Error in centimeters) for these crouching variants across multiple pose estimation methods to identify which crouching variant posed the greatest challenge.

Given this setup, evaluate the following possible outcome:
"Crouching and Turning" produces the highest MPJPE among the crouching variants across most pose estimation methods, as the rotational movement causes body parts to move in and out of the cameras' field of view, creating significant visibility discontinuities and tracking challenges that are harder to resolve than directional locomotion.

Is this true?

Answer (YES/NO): YES